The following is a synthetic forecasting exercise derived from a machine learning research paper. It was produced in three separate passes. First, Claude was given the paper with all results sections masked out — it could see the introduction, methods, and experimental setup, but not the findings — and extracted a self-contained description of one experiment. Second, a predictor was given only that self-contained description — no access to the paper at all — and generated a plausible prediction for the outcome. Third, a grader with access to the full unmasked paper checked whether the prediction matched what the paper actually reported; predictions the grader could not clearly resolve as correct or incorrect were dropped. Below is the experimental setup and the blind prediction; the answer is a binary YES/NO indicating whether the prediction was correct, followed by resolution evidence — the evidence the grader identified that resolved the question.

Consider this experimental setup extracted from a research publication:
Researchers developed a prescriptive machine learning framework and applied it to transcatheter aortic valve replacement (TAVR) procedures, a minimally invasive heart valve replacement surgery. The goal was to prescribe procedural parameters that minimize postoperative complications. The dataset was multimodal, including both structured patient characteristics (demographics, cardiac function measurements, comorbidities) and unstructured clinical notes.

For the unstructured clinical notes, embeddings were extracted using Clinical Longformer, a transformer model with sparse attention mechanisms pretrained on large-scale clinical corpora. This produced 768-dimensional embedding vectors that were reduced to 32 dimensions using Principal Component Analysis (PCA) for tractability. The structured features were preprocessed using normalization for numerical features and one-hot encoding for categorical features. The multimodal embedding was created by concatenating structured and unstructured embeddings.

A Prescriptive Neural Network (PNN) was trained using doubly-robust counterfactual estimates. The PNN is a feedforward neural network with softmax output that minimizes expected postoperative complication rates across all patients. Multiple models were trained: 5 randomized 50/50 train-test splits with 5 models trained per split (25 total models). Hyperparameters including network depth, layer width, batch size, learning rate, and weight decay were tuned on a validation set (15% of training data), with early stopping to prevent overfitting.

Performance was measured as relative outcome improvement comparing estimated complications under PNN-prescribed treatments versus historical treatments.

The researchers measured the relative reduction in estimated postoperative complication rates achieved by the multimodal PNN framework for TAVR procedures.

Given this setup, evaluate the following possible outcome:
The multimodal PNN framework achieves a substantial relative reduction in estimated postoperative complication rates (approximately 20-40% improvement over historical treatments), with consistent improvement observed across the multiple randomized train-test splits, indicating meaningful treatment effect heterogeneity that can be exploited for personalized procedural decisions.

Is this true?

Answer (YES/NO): YES